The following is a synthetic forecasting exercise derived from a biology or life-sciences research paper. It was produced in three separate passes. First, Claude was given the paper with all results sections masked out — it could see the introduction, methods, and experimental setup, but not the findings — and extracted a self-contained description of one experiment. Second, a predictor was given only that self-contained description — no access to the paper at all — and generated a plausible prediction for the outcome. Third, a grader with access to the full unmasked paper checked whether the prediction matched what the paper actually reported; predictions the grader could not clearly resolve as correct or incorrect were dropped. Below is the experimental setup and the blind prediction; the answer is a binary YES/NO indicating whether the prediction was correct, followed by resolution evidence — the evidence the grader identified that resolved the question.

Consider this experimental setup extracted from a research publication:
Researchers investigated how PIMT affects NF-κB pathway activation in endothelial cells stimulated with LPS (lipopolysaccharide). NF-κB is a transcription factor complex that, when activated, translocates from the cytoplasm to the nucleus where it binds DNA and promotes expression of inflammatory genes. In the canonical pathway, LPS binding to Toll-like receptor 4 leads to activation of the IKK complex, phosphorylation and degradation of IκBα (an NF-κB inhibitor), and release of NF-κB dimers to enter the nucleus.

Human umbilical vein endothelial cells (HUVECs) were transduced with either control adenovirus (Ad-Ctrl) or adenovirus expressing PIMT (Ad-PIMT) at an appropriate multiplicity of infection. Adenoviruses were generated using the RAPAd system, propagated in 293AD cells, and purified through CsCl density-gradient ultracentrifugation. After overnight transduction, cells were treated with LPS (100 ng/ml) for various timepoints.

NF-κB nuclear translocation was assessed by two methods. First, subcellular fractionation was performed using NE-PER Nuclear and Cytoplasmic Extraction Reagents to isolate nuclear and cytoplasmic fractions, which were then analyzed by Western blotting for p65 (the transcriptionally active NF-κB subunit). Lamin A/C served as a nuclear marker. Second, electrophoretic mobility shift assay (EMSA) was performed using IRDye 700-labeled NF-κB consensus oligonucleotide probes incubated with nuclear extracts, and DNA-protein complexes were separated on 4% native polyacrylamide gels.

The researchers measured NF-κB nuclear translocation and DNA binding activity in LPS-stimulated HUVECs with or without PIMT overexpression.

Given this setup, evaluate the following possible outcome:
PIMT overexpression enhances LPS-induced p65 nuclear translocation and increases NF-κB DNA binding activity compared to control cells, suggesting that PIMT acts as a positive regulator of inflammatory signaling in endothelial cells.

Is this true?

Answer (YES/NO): NO